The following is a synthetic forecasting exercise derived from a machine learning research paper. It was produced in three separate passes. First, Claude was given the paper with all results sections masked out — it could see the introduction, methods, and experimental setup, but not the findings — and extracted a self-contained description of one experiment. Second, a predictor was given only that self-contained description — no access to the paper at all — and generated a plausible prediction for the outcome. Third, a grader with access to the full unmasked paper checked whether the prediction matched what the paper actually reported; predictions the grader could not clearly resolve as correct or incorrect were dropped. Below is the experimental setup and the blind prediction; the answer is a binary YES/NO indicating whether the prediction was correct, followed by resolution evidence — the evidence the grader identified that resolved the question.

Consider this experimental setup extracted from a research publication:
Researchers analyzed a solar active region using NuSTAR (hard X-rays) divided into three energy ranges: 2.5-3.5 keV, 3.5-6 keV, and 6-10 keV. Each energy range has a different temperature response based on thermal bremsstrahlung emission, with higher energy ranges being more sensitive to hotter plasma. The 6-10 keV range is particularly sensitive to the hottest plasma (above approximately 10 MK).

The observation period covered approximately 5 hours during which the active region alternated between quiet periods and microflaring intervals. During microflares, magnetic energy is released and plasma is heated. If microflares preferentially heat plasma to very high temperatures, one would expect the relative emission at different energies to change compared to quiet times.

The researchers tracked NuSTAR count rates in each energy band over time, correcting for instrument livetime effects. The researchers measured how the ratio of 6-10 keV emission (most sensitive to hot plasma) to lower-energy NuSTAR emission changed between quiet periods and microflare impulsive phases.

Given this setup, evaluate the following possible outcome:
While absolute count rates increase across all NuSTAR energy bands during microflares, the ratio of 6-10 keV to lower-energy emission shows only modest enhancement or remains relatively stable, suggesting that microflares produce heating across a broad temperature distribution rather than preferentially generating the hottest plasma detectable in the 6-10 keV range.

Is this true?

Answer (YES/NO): NO